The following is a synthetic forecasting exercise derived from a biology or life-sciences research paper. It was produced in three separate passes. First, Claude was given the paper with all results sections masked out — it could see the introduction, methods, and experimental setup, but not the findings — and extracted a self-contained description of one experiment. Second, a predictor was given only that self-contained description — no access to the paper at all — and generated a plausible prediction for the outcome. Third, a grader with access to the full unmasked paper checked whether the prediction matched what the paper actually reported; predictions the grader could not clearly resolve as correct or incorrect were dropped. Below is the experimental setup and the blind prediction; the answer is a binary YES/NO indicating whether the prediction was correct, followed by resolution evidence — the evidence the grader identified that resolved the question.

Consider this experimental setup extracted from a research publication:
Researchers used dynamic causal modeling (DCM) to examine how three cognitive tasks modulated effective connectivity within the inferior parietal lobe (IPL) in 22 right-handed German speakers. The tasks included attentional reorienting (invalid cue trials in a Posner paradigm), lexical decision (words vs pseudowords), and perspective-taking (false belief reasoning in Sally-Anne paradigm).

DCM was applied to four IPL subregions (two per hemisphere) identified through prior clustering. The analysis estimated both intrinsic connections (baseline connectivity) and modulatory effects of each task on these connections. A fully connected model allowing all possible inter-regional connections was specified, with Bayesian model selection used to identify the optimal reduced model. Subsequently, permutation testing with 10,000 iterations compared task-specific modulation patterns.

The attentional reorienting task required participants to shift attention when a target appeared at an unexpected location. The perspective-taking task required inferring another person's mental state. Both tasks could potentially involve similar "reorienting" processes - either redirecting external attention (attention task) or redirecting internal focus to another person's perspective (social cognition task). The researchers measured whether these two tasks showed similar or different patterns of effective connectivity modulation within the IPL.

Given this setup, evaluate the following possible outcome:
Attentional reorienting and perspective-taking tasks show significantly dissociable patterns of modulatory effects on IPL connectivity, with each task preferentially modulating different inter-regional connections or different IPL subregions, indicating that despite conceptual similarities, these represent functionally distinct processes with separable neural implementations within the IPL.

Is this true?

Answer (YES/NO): YES